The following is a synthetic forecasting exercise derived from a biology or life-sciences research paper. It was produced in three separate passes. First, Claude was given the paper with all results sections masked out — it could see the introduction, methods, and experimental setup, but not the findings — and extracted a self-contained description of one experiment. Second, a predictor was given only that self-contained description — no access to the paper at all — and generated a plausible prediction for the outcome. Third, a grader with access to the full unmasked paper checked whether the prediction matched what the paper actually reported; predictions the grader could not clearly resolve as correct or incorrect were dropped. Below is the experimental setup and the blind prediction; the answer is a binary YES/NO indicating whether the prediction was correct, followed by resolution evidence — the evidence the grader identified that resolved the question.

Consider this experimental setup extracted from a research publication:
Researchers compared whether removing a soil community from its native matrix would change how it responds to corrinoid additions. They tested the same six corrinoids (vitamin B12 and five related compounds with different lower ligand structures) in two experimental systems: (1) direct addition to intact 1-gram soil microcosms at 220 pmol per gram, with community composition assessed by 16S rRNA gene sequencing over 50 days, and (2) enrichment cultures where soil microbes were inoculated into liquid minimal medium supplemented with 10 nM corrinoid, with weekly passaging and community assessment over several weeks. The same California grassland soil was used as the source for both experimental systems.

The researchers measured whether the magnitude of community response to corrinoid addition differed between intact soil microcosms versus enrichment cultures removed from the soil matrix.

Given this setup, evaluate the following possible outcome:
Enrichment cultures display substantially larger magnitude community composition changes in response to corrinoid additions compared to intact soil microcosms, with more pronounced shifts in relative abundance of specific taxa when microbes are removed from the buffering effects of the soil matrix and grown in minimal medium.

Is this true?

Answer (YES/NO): NO